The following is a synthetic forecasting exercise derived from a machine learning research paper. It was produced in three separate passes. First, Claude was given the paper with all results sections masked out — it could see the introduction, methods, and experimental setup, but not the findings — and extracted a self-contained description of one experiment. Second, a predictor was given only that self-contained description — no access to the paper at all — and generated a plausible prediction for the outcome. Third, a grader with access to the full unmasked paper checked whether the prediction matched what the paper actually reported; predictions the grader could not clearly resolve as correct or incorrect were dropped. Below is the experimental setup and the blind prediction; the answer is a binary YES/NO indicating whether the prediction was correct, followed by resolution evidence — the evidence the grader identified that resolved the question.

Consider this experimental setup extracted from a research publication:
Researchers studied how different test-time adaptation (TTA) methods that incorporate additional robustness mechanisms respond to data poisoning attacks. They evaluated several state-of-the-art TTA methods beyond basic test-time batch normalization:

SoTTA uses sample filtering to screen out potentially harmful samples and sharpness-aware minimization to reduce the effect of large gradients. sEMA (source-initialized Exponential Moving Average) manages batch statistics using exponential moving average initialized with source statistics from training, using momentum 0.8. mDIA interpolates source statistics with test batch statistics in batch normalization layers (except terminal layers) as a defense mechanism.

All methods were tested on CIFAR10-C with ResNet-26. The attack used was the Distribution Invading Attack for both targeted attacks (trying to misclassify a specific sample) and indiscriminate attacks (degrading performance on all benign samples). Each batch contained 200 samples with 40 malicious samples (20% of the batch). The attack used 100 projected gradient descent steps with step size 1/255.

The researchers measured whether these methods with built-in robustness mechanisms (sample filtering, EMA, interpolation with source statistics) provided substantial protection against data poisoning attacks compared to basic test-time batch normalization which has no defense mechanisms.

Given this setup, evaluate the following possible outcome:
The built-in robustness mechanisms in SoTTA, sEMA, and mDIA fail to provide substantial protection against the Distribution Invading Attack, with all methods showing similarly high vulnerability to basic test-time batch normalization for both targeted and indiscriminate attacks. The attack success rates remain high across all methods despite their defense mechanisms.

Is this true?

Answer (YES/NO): NO